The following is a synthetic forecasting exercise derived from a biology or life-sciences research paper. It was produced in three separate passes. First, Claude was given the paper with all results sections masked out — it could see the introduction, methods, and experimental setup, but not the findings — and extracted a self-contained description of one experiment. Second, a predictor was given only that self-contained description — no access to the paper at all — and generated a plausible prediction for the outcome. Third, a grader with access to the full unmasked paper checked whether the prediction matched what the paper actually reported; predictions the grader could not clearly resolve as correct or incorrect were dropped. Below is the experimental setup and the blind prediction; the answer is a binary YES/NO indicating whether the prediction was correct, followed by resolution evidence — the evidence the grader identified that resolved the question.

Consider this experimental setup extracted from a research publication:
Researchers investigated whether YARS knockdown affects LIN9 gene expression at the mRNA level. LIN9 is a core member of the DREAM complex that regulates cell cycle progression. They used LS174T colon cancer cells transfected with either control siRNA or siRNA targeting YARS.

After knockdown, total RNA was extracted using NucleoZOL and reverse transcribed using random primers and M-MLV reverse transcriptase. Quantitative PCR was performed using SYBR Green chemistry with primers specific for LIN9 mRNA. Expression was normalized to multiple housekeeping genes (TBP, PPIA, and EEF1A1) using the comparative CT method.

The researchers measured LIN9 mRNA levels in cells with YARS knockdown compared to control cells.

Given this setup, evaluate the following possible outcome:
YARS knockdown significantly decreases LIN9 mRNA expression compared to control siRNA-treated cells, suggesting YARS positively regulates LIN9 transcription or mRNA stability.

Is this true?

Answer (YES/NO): YES